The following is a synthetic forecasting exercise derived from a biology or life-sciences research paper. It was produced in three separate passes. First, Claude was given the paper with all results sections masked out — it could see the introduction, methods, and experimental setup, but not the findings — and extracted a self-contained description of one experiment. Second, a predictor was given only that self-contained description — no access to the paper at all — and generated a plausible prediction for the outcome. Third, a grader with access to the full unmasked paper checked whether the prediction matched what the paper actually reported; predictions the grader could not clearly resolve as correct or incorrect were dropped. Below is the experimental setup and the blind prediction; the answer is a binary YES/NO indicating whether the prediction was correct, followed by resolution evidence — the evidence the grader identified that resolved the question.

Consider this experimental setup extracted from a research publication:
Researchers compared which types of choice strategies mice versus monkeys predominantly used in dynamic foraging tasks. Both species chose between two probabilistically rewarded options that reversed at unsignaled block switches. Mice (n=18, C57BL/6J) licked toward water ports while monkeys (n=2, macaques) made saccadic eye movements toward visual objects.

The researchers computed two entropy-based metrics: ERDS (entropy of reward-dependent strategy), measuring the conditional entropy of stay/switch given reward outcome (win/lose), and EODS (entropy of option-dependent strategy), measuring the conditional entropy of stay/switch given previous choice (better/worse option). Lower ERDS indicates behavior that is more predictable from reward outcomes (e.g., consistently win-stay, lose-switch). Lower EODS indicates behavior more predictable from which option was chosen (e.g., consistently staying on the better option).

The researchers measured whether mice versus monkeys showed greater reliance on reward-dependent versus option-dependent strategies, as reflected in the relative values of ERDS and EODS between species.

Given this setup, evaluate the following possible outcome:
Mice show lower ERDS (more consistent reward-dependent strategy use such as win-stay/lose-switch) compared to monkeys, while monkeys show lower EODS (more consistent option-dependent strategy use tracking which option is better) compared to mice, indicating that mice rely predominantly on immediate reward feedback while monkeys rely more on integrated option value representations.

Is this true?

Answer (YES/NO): NO